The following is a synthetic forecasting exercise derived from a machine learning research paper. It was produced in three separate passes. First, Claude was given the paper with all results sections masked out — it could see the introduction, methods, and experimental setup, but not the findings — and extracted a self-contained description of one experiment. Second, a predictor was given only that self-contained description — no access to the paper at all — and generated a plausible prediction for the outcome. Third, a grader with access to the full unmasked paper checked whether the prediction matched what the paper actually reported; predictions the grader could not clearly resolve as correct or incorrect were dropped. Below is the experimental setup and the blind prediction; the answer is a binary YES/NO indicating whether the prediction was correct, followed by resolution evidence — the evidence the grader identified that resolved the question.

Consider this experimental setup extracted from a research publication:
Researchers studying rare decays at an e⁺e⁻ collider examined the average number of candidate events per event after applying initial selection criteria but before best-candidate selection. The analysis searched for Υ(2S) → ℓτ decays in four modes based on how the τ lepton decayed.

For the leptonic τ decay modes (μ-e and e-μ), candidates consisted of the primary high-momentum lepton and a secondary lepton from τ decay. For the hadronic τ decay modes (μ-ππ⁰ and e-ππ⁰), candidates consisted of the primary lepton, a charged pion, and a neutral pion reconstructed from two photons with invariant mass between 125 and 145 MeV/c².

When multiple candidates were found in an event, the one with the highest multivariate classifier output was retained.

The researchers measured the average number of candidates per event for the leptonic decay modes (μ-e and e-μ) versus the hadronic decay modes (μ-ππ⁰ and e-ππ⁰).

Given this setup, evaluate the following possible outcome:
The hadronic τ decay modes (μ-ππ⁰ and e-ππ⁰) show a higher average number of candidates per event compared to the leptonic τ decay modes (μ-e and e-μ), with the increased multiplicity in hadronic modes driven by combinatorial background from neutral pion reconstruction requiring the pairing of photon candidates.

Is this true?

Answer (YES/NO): YES